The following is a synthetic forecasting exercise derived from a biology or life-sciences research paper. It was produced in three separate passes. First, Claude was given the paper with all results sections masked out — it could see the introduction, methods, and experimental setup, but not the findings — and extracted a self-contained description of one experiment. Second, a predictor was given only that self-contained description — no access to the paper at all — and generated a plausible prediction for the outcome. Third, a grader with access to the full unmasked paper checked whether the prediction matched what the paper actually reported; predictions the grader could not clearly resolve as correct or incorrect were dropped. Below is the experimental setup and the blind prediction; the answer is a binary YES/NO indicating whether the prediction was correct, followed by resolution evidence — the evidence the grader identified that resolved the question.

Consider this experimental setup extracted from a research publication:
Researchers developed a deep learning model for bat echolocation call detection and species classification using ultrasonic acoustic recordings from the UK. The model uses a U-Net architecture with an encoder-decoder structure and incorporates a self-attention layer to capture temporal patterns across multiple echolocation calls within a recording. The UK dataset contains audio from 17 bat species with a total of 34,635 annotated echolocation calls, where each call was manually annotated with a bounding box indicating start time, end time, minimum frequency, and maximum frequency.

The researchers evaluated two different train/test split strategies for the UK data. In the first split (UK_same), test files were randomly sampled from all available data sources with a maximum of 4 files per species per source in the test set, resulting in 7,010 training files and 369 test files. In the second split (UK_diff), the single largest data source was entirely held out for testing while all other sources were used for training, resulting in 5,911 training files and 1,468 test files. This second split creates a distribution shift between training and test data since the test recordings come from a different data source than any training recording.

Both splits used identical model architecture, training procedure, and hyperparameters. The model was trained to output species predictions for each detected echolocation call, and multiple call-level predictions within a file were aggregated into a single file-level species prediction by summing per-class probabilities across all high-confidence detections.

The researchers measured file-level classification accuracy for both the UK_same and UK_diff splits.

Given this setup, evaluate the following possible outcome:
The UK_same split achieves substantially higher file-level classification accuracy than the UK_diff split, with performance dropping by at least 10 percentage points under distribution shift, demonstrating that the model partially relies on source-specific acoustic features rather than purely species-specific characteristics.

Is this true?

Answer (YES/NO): NO